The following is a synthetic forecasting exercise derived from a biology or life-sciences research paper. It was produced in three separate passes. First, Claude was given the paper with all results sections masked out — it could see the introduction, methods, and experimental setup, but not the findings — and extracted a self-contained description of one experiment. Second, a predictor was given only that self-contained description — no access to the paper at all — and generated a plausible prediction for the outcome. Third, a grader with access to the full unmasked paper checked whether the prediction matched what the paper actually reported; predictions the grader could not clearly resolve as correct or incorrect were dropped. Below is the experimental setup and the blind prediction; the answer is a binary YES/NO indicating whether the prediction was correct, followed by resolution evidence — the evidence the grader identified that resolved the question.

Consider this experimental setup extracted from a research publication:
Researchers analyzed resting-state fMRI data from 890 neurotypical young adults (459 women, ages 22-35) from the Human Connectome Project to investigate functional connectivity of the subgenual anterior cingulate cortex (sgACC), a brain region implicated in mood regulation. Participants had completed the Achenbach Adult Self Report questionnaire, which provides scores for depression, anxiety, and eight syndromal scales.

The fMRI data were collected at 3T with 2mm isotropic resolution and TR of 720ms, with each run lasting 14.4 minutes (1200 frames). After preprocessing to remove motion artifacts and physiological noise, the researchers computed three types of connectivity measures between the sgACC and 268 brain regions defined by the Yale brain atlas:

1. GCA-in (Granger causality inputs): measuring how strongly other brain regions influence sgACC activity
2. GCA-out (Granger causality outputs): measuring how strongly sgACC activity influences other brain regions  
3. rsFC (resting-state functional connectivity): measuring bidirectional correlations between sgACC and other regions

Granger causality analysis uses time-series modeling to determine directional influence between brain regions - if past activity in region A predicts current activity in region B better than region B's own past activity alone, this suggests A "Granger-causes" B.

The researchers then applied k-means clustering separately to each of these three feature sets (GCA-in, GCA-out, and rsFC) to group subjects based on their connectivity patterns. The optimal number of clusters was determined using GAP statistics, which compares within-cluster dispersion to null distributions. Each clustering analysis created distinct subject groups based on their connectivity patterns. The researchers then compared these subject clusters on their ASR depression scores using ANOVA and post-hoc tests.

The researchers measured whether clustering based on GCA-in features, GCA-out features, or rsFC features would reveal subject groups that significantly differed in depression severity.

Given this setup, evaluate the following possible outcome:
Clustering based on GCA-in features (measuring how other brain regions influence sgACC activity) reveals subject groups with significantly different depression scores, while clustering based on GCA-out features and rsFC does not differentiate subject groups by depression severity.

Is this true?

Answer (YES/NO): YES